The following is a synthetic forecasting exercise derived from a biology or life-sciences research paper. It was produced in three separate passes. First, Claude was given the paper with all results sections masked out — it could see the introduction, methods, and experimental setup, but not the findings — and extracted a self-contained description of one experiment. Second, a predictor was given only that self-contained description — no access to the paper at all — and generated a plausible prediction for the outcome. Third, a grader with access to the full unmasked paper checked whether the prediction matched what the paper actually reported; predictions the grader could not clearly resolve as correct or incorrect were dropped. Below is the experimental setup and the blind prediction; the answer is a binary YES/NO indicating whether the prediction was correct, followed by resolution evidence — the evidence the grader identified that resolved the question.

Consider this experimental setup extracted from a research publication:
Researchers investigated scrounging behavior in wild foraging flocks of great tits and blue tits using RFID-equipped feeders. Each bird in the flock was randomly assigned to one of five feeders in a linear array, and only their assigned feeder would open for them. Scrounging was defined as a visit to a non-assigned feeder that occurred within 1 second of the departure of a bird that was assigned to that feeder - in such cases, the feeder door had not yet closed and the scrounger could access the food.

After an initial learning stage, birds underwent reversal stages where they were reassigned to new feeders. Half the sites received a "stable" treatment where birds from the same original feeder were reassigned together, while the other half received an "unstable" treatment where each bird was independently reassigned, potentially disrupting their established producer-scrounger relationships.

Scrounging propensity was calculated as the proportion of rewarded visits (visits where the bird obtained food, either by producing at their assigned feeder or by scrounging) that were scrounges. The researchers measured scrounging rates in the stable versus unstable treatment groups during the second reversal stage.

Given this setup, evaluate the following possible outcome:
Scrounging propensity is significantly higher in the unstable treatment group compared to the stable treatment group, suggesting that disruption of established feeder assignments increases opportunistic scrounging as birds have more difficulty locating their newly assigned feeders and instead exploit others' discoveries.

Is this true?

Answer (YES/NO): NO